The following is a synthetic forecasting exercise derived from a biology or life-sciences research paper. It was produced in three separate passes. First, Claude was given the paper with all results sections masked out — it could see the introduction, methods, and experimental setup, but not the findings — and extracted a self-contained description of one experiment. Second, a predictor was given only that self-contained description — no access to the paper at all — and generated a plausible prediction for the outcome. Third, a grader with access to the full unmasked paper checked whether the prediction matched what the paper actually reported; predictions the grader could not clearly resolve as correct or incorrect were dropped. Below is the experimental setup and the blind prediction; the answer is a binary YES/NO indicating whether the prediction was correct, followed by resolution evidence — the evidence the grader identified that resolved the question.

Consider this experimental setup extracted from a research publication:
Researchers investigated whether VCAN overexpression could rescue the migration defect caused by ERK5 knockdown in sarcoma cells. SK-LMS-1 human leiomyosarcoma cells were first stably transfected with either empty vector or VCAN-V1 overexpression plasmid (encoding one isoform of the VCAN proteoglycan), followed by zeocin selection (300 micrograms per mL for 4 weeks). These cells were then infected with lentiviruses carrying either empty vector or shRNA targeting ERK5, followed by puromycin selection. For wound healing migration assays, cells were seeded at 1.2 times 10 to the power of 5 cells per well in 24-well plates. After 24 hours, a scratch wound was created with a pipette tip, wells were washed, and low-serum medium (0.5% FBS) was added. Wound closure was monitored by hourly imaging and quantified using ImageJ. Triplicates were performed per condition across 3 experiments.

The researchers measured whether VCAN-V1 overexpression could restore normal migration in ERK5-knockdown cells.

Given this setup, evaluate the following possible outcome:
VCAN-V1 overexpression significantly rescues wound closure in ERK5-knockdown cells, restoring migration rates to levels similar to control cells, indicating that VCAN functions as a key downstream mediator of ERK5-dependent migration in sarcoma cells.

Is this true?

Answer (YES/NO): YES